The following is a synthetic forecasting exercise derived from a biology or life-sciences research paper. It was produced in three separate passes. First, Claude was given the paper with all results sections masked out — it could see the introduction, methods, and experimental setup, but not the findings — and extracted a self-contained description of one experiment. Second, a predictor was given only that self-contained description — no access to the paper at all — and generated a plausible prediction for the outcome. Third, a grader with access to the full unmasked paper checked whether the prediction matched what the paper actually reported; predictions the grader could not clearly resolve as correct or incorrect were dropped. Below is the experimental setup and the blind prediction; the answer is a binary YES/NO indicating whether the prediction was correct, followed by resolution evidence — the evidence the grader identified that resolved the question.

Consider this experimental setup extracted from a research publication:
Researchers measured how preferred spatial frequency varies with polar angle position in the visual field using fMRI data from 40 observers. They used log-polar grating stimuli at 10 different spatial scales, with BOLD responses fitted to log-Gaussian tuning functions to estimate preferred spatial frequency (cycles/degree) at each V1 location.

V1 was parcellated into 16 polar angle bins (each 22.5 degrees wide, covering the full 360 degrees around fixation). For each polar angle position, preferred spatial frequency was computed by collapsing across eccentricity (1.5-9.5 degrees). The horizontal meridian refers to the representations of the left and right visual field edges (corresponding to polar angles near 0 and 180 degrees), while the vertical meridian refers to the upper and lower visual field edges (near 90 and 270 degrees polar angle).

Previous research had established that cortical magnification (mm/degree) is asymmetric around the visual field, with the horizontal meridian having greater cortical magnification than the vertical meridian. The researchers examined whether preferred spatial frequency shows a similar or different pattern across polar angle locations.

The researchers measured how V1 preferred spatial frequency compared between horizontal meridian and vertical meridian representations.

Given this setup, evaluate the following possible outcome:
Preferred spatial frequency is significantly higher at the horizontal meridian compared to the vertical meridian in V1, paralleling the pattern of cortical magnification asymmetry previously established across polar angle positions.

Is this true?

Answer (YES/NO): YES